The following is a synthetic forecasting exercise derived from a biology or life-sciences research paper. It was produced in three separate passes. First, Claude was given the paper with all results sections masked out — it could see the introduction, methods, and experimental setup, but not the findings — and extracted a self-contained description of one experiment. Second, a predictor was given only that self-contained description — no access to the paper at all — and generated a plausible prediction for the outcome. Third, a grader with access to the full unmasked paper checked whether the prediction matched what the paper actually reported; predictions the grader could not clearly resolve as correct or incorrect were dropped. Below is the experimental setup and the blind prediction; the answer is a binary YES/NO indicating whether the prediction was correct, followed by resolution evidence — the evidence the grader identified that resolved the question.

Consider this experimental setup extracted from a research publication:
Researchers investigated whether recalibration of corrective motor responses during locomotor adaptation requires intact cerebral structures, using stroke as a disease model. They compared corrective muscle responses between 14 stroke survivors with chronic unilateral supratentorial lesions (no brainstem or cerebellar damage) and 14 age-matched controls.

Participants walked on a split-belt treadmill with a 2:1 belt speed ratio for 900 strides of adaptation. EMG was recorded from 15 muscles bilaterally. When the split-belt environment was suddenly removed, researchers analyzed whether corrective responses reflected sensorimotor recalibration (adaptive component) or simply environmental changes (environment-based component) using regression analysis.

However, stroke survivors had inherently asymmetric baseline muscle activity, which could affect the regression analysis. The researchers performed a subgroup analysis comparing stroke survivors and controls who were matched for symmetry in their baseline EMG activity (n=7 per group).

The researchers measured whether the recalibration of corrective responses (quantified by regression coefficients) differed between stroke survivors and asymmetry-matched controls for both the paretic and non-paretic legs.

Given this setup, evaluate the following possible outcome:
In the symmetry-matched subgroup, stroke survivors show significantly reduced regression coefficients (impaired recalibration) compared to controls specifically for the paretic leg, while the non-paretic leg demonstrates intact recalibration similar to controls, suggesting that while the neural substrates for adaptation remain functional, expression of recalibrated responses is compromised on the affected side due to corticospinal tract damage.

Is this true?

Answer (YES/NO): NO